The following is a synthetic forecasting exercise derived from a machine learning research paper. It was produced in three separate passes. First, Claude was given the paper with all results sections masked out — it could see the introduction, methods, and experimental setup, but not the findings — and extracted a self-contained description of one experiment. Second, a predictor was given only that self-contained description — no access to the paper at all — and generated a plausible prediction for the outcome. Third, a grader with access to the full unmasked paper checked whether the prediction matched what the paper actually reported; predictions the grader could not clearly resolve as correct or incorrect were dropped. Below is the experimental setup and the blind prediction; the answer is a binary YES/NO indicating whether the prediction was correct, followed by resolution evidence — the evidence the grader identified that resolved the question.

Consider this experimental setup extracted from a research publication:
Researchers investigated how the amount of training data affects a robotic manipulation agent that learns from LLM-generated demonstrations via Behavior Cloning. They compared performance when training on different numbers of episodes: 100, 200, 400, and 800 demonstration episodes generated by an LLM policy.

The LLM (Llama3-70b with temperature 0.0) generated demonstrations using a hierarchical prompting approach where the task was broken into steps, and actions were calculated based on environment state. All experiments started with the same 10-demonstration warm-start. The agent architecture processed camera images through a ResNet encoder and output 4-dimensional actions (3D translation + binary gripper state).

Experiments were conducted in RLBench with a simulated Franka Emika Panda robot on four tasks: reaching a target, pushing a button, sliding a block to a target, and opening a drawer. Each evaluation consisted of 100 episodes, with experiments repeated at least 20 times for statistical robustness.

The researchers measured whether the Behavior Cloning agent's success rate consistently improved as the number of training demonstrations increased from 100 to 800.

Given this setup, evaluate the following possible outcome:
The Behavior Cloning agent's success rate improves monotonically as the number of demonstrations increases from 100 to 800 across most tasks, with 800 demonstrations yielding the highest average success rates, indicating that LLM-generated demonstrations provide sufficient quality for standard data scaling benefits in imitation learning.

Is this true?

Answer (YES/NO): NO